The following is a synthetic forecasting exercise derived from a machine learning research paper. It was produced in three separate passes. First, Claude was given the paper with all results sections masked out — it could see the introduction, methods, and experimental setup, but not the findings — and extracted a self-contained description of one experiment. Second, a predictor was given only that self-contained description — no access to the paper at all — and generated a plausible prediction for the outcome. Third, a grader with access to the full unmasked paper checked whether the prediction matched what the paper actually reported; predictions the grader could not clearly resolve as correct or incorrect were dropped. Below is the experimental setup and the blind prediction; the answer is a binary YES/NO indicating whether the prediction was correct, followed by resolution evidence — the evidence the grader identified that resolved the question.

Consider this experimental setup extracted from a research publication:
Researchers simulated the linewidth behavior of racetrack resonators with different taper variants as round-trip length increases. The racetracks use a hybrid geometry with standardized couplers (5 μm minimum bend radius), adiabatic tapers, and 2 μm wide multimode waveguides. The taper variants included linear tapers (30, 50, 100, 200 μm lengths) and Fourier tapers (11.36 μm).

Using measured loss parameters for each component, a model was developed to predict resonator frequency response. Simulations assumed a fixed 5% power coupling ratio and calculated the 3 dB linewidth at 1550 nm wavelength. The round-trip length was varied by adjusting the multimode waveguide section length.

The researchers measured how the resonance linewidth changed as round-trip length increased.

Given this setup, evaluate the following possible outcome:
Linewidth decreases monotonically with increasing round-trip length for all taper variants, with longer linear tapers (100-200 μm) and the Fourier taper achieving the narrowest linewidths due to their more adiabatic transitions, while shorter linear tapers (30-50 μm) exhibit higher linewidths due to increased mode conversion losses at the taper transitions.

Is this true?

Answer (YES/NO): NO